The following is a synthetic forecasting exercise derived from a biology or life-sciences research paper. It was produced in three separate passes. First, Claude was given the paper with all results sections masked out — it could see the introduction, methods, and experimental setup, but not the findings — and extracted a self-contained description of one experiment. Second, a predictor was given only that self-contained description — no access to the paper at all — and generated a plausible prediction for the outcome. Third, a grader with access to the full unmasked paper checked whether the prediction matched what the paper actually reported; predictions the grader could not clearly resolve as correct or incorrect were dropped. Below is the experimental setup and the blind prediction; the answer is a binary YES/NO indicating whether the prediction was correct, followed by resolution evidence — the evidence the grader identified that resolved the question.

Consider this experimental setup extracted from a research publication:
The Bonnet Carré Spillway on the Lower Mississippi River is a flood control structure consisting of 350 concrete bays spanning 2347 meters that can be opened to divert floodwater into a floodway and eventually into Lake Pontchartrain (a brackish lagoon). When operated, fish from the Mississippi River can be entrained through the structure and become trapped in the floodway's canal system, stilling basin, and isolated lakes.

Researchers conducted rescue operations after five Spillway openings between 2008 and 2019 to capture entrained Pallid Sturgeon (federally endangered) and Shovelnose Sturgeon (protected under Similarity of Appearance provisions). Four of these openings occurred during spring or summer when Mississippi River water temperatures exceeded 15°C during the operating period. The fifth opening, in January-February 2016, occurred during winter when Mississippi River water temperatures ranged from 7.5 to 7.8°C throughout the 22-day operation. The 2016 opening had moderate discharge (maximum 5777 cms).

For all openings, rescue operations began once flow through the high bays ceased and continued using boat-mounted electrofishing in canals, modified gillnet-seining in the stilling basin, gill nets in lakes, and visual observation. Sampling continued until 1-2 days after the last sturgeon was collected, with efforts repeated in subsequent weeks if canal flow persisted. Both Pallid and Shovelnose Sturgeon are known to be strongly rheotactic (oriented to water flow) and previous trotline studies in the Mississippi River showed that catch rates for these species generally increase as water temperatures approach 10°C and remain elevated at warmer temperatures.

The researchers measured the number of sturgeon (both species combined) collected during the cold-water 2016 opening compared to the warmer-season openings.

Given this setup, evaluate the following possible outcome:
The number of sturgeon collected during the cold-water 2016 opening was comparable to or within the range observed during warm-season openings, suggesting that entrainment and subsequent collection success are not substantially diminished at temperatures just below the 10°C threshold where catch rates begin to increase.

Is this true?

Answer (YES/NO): NO